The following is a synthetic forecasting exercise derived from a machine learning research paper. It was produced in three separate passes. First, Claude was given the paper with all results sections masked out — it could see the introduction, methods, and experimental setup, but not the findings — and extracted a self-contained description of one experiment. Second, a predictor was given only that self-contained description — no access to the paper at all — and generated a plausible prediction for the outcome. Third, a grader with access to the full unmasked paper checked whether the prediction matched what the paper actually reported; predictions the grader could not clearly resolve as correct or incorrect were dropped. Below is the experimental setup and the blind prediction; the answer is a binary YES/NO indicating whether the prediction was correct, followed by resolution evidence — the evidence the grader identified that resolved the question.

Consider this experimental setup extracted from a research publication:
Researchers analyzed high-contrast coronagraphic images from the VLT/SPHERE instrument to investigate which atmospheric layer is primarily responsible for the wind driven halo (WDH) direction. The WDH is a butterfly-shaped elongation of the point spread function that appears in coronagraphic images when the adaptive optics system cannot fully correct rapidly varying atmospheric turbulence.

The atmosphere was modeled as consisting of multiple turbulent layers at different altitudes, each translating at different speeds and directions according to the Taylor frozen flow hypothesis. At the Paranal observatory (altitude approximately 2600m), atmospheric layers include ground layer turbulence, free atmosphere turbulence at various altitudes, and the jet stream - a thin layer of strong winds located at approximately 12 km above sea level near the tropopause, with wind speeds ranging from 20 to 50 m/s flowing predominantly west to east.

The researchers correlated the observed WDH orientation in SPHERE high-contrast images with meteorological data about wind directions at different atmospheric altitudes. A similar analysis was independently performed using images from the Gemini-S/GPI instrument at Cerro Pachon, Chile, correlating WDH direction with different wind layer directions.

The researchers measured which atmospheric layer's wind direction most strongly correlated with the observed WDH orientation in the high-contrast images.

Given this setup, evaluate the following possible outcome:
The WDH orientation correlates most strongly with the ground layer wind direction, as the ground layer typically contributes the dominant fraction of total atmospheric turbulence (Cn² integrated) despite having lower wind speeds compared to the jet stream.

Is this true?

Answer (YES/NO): NO